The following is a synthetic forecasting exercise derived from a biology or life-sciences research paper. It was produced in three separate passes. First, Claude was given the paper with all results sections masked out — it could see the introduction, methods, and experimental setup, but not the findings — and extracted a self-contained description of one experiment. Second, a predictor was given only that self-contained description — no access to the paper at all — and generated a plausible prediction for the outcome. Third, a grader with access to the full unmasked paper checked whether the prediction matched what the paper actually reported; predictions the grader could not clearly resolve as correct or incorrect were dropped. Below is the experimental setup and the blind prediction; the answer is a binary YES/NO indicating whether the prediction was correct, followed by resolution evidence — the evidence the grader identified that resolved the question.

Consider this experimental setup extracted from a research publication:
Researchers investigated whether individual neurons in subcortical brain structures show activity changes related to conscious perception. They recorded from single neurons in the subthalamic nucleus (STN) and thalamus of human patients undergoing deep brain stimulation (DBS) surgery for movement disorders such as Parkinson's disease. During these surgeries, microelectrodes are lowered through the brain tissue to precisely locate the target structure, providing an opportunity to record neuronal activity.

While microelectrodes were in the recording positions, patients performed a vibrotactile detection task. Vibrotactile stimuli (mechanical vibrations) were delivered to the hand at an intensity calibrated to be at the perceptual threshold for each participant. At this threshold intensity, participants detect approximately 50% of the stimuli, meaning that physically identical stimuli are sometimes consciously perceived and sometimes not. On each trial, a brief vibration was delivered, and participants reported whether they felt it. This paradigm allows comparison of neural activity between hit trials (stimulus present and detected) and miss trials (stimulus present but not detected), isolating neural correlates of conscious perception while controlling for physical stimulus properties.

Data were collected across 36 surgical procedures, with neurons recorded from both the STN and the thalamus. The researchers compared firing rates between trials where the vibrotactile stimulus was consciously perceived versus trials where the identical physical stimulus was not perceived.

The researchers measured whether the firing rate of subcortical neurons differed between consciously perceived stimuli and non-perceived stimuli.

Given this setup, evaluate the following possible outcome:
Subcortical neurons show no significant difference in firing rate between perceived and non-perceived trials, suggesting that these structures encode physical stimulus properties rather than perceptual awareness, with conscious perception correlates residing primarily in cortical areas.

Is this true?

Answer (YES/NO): NO